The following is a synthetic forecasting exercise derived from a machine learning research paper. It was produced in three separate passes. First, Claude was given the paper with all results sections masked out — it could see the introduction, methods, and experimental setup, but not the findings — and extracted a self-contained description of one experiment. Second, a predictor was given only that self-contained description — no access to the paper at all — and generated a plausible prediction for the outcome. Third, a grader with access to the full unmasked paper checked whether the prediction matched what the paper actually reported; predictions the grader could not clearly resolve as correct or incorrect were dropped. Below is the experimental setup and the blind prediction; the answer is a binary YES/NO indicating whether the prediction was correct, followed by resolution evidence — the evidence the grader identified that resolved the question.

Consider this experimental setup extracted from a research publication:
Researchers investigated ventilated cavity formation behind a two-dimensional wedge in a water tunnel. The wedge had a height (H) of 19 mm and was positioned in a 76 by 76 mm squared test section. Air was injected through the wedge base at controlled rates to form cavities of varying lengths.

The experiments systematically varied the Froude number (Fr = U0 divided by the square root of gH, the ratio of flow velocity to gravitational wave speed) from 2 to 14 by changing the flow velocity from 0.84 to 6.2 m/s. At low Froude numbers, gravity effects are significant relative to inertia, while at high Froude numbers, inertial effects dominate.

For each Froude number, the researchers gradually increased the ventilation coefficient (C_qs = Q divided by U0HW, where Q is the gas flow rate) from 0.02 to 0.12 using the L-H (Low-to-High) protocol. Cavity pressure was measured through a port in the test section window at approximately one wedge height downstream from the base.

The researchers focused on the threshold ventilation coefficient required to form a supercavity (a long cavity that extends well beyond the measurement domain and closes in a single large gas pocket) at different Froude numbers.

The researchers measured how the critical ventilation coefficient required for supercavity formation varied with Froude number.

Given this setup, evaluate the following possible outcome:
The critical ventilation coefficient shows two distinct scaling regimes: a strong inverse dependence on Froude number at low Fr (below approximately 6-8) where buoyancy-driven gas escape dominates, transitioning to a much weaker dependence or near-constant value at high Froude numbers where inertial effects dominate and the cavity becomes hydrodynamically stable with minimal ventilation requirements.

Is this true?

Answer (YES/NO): NO